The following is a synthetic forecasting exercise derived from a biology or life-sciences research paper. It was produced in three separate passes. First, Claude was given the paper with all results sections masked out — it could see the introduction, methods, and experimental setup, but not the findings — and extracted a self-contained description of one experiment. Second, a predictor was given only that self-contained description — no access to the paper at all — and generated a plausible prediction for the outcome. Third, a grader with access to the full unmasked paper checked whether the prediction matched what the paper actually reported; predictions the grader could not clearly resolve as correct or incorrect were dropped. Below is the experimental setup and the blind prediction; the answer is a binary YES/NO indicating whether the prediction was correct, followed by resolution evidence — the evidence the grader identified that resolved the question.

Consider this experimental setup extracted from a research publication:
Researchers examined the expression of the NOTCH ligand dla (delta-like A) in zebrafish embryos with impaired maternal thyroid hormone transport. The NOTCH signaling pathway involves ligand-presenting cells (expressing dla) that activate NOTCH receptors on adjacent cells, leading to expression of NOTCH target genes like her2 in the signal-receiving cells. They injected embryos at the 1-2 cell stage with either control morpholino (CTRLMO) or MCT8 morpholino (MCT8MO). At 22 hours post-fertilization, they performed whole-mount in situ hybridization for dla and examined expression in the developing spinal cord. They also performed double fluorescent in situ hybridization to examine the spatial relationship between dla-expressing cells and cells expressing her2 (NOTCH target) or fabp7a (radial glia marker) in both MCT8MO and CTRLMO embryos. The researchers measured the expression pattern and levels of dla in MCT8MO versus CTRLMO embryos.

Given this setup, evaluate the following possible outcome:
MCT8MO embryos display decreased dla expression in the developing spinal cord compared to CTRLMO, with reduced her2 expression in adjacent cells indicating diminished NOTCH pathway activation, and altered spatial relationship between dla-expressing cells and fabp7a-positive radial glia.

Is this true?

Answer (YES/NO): NO